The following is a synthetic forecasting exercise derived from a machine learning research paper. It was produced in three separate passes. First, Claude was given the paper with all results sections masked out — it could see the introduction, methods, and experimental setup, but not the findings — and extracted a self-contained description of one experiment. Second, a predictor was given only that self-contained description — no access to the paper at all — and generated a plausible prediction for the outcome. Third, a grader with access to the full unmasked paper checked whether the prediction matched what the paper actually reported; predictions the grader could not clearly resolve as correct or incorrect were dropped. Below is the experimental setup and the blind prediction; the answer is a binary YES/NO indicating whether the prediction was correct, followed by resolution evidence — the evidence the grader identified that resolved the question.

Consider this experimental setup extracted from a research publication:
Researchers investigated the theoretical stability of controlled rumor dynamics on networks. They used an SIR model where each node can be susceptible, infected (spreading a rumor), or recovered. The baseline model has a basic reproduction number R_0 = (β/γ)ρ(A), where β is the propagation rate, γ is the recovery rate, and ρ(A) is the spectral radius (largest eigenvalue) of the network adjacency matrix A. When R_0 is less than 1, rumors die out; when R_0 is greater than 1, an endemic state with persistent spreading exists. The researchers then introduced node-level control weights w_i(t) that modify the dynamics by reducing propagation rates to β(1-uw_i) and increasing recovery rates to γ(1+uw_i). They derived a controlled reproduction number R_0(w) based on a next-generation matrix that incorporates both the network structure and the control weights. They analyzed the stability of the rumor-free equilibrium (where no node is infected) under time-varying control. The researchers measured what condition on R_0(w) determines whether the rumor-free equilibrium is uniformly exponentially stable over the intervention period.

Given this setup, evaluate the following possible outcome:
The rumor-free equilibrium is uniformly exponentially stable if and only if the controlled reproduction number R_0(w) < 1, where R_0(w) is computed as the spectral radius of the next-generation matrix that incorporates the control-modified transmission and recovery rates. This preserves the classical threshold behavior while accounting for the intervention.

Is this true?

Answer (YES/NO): NO